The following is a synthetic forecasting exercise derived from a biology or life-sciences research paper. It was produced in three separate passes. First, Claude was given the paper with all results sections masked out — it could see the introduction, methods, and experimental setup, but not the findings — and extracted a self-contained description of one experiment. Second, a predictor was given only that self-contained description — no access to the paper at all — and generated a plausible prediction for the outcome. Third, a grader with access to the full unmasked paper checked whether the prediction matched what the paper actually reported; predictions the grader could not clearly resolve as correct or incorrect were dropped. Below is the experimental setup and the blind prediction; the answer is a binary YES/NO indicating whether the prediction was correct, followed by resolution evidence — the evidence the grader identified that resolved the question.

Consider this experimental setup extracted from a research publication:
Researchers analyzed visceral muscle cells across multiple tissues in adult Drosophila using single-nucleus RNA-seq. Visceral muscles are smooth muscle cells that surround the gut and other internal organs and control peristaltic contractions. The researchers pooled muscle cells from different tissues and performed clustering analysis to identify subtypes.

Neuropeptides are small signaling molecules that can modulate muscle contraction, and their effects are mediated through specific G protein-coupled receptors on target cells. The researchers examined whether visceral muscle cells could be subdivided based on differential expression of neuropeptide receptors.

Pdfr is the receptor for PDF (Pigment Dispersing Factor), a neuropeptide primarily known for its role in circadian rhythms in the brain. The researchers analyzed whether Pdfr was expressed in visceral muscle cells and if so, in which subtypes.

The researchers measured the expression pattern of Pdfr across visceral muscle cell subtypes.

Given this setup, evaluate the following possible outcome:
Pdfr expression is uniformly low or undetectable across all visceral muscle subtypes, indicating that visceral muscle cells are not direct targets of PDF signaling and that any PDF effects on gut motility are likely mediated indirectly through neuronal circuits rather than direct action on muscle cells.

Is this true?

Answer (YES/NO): NO